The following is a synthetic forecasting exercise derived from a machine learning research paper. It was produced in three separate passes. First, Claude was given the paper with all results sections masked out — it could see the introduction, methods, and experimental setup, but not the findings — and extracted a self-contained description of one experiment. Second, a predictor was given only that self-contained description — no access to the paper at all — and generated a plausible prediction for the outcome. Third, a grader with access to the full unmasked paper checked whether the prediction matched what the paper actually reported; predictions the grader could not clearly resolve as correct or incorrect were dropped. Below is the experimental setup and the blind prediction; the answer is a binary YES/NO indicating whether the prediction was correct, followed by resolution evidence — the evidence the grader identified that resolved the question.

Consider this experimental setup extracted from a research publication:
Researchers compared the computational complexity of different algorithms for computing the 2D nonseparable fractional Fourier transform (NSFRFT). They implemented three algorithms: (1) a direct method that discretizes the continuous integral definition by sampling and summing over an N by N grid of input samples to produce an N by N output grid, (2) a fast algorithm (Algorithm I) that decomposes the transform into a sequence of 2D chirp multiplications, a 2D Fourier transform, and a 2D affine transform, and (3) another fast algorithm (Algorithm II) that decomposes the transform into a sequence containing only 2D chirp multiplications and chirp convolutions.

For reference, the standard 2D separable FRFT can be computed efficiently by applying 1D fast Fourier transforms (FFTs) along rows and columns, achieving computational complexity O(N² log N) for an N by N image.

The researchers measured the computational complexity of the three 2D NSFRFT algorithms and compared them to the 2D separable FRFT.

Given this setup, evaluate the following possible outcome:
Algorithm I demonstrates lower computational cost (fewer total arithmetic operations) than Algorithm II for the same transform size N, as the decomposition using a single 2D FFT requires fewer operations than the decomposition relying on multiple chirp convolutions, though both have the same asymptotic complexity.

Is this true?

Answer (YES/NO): NO